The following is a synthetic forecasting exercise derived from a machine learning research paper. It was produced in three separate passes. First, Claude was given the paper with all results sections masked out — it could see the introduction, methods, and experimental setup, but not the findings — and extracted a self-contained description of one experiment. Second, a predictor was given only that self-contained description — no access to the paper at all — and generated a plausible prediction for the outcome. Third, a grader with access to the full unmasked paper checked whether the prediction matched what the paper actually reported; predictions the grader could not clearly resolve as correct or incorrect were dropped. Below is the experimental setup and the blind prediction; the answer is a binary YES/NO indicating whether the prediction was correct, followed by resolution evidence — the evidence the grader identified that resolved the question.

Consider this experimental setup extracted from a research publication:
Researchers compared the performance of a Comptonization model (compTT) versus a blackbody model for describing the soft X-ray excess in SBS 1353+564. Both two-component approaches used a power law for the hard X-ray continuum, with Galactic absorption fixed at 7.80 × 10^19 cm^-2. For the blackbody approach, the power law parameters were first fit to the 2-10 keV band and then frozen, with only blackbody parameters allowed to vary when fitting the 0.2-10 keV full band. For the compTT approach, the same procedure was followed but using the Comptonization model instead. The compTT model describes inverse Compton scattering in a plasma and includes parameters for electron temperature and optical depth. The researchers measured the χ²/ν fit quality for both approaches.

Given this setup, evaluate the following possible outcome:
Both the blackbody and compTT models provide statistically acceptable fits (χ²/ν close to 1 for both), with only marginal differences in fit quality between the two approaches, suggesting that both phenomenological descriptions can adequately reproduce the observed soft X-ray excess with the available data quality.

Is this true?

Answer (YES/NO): NO